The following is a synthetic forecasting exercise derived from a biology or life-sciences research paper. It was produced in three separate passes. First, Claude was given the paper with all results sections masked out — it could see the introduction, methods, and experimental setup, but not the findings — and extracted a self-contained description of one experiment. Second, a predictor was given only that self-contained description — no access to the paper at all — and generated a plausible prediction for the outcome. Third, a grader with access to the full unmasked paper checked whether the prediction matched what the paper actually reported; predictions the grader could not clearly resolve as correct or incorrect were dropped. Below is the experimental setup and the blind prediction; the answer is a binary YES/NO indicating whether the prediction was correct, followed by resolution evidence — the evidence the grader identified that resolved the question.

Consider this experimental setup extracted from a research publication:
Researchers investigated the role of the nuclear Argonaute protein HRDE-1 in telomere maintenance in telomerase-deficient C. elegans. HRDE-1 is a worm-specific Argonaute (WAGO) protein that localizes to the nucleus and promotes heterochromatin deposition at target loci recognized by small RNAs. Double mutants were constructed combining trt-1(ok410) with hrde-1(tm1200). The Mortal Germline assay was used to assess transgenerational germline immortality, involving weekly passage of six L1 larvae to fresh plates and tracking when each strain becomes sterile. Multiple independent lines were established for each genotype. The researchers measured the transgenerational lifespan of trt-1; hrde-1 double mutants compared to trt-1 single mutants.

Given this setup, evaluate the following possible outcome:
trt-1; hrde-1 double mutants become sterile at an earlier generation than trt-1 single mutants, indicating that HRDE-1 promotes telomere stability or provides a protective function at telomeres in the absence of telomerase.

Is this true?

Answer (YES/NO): YES